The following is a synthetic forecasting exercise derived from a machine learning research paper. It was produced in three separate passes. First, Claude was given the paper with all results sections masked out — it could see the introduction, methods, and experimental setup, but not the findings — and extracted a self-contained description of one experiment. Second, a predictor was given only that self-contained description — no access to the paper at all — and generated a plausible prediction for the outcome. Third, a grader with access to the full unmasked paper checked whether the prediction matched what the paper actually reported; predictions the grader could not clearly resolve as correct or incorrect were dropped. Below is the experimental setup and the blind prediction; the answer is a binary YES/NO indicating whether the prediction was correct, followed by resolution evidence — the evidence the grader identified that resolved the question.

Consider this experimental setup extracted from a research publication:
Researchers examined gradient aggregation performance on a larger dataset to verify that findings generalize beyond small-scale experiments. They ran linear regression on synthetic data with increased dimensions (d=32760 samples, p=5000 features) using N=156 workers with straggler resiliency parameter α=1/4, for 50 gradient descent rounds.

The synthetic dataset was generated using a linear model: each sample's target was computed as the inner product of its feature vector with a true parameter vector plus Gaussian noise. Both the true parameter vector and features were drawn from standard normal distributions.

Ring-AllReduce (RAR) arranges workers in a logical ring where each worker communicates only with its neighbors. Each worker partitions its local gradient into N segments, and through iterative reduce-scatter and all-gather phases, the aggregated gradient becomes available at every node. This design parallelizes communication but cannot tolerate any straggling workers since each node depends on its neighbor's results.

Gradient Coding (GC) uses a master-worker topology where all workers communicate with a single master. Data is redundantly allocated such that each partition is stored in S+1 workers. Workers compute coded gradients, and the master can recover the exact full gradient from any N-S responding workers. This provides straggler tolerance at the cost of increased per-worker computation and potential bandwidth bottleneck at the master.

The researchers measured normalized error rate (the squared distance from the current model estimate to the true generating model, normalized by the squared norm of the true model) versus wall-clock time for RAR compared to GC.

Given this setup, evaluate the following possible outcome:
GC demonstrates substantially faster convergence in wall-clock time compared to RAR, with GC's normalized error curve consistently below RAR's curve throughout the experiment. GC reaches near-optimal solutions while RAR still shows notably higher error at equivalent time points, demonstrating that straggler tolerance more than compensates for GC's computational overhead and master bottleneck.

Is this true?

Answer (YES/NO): NO